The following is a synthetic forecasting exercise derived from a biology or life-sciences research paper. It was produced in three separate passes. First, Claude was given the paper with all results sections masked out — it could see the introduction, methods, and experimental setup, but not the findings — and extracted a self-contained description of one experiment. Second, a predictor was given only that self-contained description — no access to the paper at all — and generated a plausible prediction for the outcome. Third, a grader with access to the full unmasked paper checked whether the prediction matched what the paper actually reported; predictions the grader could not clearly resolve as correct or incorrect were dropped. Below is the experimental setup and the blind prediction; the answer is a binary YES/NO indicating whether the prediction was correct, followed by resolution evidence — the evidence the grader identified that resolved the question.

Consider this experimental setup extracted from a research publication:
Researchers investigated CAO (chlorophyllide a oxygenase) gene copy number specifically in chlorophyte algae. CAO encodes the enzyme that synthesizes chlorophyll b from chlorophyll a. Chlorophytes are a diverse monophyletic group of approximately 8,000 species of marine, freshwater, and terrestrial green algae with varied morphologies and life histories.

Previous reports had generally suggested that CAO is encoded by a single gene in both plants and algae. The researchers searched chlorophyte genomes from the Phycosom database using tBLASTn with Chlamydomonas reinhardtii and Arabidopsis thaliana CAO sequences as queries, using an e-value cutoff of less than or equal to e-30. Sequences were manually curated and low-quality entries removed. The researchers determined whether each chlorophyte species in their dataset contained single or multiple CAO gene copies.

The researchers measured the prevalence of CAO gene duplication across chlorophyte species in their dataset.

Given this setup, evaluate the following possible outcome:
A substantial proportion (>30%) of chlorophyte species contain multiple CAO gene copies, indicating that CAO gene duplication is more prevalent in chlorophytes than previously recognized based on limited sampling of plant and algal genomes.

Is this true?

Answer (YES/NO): NO